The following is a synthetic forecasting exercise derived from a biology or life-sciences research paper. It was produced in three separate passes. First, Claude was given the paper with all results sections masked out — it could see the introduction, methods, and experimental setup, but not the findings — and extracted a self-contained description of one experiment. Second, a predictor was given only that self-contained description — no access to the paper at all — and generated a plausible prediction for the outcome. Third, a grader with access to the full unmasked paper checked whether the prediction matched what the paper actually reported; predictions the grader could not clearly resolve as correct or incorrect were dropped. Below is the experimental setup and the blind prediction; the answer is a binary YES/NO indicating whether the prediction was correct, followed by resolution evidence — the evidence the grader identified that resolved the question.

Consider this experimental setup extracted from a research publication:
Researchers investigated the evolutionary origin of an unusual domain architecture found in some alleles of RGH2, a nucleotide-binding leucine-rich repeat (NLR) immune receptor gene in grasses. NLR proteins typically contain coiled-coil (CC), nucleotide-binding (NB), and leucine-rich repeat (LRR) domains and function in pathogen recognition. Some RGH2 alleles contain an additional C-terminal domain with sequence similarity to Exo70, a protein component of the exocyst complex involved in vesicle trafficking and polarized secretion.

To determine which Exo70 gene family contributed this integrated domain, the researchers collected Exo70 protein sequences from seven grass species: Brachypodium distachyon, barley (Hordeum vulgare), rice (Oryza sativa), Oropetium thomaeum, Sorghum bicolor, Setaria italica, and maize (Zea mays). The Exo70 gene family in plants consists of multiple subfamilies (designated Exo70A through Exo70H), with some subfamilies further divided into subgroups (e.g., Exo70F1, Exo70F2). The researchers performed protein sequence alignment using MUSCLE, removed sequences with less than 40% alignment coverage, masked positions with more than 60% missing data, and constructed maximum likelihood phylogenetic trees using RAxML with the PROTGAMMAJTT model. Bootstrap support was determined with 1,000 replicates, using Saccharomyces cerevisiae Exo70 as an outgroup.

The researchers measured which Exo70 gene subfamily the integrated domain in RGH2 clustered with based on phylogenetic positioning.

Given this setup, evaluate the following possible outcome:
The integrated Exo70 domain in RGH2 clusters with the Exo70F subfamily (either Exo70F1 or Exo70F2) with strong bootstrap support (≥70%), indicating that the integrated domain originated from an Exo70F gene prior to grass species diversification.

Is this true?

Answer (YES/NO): YES